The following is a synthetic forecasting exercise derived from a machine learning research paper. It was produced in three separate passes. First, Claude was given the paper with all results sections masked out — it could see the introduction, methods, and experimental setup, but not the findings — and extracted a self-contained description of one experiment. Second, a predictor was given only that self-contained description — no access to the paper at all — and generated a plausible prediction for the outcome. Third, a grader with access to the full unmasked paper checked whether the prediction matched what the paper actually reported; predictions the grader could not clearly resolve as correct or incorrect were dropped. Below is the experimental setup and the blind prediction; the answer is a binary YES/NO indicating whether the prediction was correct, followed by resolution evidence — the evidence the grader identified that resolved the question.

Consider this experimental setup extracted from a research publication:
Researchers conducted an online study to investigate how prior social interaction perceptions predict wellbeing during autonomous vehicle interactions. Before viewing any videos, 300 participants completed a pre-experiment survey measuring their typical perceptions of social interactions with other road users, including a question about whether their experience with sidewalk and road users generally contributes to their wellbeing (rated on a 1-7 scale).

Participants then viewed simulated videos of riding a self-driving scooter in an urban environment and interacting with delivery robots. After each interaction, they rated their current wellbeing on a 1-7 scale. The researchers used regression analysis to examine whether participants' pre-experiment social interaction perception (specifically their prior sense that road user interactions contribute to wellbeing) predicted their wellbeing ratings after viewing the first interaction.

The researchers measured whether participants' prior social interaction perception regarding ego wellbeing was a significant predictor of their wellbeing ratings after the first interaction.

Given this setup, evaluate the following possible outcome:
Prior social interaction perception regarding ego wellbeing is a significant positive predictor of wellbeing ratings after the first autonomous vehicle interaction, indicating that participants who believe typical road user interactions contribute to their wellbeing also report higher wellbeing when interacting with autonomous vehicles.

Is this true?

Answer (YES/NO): YES